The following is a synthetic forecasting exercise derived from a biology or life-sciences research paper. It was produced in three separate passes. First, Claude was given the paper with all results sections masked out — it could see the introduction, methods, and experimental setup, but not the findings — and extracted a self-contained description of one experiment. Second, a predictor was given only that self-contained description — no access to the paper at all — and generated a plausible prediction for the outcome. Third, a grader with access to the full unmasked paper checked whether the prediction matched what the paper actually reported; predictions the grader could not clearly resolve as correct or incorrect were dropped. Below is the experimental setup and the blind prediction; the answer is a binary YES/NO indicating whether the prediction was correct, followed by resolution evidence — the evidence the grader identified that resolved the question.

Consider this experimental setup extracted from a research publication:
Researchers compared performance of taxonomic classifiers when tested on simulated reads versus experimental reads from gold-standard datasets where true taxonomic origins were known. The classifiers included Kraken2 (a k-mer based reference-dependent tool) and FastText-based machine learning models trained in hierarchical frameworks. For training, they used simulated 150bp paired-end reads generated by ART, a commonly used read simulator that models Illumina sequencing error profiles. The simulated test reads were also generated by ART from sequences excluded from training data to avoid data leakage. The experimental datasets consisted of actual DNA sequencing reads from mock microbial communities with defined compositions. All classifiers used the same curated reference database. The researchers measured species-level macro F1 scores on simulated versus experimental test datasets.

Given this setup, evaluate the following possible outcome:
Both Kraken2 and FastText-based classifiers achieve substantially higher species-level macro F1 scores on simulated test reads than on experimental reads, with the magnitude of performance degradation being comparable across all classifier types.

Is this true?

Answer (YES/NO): NO